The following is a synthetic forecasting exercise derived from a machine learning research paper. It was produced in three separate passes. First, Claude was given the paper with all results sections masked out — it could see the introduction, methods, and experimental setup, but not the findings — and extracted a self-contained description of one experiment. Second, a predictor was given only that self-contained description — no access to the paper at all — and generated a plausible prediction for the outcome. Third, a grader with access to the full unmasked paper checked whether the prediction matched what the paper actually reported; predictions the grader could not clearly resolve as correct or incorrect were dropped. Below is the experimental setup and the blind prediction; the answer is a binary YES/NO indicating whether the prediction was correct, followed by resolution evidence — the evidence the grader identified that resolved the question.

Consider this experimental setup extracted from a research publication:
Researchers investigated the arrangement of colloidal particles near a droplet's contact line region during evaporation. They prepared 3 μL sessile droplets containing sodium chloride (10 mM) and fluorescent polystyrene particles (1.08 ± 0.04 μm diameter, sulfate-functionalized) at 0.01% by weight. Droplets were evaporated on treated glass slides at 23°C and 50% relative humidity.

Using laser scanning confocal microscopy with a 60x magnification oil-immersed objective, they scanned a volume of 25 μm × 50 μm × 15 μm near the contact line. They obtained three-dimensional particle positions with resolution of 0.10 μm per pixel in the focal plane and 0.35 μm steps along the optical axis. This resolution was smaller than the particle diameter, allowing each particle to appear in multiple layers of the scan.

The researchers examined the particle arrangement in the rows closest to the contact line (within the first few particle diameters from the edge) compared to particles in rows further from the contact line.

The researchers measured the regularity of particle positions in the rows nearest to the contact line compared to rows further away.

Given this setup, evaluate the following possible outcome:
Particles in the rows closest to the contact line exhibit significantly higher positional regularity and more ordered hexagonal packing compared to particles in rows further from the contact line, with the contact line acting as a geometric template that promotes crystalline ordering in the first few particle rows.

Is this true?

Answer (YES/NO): NO